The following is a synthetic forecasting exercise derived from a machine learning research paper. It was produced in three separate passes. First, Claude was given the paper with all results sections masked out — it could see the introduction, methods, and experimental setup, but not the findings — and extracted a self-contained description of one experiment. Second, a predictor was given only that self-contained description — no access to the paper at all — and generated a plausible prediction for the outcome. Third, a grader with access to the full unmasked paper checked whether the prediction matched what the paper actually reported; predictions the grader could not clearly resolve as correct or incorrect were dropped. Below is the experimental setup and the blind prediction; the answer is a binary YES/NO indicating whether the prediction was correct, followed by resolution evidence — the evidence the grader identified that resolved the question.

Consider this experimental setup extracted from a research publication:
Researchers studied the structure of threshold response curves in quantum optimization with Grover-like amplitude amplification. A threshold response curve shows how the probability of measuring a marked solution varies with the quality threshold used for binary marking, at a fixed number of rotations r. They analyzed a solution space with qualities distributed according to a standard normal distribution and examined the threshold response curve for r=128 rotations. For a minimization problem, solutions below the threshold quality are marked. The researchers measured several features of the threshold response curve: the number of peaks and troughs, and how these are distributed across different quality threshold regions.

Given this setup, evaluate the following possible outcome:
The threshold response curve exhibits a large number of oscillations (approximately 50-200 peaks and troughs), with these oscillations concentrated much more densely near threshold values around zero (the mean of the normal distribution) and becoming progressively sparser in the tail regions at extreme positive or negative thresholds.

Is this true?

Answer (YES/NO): YES